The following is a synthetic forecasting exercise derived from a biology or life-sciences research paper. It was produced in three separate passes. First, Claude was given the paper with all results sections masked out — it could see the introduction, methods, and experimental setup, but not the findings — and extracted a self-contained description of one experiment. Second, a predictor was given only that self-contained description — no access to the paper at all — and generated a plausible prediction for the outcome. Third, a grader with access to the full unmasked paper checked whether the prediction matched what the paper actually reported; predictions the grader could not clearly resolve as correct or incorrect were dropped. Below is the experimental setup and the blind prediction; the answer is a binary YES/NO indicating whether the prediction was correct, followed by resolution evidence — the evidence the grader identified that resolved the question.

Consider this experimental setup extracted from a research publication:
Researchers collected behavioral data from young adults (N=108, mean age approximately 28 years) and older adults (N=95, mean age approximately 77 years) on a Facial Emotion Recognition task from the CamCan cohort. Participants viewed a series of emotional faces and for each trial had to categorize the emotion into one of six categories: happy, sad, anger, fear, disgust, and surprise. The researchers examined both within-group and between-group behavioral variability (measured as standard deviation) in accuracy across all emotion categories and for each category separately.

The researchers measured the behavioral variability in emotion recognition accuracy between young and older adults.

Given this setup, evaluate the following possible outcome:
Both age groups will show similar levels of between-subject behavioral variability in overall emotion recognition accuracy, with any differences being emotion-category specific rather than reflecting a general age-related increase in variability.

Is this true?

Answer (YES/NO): NO